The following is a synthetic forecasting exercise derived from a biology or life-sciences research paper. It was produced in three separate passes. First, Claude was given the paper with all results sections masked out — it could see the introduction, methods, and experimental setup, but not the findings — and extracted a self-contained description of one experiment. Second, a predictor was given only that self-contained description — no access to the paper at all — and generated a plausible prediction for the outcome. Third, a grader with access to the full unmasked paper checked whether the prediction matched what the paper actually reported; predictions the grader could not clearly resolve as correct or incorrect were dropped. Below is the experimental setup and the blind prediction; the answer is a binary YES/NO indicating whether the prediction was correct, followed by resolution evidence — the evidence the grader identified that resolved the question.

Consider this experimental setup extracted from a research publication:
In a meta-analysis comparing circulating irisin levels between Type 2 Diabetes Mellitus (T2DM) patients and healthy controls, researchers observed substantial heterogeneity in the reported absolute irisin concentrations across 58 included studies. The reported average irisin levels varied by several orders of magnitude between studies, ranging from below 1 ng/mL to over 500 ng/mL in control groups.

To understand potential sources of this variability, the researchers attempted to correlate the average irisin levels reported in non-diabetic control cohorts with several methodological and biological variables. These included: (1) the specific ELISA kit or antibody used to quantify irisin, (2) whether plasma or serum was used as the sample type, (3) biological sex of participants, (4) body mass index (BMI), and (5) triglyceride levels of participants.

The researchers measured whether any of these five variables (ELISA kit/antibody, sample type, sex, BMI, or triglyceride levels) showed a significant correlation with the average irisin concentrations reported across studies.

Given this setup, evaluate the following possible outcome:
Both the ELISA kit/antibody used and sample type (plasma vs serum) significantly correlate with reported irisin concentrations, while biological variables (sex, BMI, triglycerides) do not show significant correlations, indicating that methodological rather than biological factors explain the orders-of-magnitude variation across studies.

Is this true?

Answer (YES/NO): NO